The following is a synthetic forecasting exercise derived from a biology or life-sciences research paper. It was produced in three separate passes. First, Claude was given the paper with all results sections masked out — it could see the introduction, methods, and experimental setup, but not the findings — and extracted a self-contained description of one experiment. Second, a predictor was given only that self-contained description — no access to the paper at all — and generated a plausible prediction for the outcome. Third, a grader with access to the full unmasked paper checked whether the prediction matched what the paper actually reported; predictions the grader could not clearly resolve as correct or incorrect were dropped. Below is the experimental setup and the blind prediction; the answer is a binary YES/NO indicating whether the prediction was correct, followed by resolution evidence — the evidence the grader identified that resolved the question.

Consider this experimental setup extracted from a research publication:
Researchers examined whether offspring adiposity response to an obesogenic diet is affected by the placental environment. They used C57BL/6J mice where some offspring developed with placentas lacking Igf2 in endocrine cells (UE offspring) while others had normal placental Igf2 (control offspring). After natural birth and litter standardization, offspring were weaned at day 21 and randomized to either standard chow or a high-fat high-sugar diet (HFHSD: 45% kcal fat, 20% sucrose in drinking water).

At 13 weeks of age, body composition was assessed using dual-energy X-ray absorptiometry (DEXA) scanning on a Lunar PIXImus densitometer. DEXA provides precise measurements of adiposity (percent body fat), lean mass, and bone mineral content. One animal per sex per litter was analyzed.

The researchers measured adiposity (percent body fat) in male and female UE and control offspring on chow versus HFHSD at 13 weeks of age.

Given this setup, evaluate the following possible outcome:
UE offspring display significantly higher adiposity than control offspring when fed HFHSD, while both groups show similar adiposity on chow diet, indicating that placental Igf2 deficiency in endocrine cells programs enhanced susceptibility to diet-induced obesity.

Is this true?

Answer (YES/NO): YES